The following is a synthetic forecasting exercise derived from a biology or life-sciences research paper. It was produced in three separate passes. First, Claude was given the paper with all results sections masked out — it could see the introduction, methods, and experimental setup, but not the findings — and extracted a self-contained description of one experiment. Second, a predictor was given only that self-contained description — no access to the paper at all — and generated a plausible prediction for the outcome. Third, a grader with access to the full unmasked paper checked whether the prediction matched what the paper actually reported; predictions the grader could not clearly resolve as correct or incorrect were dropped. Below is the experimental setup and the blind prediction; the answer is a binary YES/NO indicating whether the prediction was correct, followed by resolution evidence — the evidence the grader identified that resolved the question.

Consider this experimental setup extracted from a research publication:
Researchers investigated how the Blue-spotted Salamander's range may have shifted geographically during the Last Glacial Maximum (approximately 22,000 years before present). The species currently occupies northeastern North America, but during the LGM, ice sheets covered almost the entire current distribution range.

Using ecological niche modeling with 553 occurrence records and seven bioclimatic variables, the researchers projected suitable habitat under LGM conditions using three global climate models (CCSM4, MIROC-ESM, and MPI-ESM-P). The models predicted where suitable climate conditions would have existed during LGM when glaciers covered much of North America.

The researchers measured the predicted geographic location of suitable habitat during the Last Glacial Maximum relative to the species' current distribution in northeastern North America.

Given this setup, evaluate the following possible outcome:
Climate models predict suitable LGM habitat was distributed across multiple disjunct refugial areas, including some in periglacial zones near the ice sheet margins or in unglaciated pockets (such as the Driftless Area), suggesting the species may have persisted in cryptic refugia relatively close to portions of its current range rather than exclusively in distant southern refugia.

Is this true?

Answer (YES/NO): NO